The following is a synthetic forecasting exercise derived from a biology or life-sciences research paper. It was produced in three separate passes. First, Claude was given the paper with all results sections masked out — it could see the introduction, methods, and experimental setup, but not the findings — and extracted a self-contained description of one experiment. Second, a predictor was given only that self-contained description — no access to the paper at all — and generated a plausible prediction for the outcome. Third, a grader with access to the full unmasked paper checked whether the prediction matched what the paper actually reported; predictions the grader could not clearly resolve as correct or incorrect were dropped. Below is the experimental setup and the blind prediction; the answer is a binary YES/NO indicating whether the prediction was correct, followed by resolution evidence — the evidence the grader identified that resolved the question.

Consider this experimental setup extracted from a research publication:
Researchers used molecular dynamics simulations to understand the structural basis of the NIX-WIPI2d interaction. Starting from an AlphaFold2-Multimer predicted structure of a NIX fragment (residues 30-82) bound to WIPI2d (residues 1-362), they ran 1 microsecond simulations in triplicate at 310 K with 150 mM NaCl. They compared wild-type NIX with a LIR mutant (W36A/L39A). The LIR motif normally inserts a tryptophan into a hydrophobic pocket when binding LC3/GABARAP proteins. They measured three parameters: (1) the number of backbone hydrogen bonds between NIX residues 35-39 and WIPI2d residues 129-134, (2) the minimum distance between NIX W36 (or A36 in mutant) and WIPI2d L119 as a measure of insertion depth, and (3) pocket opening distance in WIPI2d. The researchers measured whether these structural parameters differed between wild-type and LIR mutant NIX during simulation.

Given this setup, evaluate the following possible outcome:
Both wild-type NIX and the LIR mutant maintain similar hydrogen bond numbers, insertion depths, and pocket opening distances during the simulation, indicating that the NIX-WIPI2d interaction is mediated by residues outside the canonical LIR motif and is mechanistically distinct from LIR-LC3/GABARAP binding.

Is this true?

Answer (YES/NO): NO